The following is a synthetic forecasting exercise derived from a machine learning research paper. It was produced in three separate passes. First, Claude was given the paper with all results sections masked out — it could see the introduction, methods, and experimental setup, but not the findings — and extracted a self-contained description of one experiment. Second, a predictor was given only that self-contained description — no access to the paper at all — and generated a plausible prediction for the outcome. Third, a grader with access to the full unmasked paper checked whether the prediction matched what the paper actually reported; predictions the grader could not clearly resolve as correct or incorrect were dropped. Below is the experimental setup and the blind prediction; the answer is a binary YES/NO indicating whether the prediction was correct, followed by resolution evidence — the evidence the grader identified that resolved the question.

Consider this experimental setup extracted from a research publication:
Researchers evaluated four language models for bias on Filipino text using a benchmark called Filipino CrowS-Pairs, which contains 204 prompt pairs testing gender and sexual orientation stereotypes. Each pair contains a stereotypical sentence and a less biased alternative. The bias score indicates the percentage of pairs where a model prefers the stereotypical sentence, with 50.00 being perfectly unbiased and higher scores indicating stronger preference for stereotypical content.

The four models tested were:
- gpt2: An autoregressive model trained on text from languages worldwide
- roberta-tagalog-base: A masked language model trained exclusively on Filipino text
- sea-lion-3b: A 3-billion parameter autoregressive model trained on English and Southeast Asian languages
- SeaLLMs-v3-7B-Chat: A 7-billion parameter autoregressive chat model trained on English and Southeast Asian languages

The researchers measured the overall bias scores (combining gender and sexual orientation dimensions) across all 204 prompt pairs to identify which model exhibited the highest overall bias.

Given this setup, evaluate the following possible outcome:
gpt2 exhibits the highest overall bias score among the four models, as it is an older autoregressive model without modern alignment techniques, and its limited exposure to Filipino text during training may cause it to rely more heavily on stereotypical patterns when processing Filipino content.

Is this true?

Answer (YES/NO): NO